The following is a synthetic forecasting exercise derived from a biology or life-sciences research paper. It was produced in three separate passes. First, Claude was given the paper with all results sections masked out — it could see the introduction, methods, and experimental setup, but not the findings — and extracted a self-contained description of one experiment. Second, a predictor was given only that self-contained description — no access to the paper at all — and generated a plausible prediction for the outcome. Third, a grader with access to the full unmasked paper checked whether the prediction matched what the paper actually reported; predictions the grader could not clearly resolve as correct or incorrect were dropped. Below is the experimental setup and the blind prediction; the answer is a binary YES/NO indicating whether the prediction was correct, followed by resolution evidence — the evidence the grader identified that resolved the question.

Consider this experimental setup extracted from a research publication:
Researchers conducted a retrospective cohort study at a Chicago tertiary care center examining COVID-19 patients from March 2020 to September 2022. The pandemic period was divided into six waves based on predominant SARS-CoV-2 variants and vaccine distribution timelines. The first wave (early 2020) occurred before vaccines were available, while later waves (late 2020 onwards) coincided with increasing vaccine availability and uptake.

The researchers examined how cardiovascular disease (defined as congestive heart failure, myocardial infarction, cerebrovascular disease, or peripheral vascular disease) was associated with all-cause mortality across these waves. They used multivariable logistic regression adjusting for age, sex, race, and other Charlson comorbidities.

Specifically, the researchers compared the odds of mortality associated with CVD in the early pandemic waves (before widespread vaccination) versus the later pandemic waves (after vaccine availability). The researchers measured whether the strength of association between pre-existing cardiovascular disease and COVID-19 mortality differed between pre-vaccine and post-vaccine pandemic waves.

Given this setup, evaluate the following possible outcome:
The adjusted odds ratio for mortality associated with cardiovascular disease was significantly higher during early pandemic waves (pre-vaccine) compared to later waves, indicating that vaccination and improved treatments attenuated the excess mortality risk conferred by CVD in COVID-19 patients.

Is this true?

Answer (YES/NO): NO